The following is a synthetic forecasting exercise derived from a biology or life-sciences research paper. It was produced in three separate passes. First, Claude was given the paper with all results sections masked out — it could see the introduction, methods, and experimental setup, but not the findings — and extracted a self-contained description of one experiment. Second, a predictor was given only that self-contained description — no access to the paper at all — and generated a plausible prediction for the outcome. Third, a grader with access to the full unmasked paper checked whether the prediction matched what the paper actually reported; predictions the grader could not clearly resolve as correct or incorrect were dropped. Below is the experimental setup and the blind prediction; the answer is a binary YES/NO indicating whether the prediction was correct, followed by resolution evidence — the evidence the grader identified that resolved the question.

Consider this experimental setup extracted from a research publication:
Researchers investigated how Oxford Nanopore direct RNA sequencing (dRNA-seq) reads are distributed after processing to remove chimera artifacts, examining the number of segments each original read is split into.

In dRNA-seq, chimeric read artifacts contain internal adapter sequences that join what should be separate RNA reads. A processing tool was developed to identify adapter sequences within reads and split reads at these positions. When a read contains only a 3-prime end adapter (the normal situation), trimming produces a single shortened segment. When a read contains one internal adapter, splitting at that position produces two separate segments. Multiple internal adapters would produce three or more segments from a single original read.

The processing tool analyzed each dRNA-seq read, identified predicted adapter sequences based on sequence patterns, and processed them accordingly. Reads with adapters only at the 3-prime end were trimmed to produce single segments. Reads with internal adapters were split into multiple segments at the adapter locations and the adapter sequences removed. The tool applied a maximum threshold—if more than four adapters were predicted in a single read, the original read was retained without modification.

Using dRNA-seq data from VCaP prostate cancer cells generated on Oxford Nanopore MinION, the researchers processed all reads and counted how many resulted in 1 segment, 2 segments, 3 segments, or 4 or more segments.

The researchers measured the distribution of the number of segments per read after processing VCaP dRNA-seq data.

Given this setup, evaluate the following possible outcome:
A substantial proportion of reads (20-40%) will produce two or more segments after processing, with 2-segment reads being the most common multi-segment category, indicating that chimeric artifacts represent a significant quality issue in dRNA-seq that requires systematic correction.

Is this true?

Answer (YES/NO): NO